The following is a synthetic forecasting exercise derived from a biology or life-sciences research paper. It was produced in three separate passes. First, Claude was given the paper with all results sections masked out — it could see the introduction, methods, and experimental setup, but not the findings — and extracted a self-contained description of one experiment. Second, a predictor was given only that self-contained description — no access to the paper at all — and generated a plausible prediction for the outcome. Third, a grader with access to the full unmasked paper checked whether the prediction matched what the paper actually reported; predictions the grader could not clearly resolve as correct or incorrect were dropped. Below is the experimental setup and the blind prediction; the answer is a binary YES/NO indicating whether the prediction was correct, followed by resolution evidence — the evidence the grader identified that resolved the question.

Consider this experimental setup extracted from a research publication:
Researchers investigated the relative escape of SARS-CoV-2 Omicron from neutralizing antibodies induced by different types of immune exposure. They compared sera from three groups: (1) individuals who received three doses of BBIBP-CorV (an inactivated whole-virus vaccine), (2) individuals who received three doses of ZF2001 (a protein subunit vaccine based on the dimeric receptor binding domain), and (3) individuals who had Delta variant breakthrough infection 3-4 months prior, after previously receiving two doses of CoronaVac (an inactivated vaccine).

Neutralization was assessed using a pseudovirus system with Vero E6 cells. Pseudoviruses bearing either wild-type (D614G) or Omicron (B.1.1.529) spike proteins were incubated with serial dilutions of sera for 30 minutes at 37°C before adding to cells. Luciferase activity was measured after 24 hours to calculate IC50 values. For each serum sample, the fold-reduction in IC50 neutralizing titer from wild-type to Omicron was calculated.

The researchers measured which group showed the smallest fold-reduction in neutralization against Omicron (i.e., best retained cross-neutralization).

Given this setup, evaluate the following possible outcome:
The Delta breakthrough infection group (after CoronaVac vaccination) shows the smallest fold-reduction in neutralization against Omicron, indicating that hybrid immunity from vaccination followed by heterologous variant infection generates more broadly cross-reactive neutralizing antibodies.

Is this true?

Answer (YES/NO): NO